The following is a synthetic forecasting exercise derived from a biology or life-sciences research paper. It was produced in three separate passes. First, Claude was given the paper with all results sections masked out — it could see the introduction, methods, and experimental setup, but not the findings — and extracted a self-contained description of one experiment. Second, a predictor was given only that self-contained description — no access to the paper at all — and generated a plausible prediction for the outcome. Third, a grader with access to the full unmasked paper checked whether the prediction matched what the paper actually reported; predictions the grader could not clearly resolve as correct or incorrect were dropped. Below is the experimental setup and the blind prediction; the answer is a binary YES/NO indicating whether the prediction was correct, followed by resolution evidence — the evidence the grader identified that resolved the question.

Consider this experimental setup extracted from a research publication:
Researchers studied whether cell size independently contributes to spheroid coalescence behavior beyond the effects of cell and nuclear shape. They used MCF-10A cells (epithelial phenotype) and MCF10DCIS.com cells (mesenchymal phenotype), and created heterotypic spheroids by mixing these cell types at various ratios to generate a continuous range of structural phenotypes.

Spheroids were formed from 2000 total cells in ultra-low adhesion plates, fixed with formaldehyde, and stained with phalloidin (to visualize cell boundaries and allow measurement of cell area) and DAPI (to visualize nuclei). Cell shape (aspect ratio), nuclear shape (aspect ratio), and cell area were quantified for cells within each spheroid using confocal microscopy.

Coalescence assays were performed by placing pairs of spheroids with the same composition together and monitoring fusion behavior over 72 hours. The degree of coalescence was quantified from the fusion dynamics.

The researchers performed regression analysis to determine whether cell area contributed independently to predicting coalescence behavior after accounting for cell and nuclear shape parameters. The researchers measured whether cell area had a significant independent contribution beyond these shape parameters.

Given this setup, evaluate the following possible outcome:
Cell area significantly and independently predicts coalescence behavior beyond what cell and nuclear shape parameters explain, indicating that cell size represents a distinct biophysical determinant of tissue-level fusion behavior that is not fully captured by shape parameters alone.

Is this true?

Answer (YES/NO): NO